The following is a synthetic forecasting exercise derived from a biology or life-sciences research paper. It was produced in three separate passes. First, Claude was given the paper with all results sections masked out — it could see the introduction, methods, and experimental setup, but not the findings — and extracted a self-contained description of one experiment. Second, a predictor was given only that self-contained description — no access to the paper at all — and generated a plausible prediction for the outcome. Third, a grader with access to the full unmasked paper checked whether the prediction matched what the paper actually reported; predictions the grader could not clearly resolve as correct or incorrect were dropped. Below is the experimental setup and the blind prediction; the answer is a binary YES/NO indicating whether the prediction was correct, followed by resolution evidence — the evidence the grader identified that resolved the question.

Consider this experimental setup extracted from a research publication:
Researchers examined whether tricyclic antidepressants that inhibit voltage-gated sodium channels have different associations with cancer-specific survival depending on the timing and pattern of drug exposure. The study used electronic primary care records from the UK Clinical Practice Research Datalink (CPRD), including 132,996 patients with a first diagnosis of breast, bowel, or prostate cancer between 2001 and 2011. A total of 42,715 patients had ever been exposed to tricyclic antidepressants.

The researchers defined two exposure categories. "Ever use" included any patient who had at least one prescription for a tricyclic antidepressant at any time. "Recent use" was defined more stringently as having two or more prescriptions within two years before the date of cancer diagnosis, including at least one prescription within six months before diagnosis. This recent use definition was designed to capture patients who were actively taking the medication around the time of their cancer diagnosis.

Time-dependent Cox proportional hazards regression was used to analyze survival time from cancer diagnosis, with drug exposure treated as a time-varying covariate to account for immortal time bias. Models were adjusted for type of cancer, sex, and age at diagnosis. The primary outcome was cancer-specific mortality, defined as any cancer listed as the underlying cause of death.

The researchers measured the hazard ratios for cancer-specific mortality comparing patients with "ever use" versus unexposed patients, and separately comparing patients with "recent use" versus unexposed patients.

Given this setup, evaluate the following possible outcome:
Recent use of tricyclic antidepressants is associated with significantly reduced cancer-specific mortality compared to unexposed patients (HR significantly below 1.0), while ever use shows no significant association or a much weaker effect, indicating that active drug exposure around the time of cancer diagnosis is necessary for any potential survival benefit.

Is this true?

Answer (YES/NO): NO